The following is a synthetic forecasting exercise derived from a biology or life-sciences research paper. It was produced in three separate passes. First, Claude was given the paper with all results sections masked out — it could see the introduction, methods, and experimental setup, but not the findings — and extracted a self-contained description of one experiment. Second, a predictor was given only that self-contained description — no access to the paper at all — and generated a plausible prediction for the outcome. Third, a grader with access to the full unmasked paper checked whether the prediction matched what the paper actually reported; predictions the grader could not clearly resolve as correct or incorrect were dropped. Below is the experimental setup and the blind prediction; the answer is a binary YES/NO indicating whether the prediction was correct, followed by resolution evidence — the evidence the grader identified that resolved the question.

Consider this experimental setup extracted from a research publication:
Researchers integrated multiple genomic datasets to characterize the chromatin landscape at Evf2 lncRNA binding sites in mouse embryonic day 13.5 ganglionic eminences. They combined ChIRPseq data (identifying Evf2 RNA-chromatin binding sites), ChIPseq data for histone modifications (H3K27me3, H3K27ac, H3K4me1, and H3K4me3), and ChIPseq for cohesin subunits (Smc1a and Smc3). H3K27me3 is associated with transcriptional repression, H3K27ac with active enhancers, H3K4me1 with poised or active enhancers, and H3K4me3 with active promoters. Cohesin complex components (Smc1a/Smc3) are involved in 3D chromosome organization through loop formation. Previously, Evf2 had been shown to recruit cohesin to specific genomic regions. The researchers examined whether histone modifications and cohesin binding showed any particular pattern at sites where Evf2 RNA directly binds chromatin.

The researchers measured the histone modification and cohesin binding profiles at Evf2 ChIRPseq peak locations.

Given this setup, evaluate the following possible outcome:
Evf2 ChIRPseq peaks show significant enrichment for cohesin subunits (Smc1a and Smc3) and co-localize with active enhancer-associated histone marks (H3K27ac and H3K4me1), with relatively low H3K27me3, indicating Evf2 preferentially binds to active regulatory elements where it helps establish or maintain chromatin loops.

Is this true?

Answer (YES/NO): NO